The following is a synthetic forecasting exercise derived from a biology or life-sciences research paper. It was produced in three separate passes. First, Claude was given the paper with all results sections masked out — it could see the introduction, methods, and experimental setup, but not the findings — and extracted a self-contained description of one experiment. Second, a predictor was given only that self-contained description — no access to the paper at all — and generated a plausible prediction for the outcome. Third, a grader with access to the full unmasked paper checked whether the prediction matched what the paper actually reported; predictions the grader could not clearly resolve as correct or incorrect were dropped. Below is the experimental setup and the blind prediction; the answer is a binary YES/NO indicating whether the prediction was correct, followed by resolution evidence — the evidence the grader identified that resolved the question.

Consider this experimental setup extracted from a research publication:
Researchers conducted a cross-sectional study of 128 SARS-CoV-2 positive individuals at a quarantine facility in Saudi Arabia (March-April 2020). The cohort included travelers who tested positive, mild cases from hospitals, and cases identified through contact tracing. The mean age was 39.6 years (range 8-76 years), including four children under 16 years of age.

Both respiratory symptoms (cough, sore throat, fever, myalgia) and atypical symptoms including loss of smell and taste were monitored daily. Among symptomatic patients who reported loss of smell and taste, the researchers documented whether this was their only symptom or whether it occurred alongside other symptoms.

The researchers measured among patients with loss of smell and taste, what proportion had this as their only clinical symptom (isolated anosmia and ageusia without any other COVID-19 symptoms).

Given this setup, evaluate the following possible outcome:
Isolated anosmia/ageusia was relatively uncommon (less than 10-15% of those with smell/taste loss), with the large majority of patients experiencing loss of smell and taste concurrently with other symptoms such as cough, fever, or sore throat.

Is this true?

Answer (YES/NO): NO